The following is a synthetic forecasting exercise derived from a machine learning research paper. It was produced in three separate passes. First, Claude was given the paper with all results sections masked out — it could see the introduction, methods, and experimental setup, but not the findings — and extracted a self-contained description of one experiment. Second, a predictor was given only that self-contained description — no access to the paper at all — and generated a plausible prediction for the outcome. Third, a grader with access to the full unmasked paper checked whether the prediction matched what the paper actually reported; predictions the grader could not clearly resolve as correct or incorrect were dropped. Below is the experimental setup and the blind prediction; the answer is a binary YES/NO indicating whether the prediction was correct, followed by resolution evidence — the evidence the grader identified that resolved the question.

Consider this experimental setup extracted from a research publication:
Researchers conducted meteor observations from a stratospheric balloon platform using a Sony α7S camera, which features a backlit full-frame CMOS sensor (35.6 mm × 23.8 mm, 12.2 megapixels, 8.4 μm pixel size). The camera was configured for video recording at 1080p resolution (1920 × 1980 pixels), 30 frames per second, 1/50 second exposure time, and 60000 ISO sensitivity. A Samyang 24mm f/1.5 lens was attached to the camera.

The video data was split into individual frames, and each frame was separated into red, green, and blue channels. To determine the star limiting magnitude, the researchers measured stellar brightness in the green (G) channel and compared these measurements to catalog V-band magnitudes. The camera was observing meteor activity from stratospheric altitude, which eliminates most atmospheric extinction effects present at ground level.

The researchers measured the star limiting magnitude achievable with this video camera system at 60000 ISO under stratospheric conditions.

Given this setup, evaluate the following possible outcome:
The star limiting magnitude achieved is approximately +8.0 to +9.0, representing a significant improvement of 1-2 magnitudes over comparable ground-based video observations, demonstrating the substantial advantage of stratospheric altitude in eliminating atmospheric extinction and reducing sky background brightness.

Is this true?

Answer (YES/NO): NO